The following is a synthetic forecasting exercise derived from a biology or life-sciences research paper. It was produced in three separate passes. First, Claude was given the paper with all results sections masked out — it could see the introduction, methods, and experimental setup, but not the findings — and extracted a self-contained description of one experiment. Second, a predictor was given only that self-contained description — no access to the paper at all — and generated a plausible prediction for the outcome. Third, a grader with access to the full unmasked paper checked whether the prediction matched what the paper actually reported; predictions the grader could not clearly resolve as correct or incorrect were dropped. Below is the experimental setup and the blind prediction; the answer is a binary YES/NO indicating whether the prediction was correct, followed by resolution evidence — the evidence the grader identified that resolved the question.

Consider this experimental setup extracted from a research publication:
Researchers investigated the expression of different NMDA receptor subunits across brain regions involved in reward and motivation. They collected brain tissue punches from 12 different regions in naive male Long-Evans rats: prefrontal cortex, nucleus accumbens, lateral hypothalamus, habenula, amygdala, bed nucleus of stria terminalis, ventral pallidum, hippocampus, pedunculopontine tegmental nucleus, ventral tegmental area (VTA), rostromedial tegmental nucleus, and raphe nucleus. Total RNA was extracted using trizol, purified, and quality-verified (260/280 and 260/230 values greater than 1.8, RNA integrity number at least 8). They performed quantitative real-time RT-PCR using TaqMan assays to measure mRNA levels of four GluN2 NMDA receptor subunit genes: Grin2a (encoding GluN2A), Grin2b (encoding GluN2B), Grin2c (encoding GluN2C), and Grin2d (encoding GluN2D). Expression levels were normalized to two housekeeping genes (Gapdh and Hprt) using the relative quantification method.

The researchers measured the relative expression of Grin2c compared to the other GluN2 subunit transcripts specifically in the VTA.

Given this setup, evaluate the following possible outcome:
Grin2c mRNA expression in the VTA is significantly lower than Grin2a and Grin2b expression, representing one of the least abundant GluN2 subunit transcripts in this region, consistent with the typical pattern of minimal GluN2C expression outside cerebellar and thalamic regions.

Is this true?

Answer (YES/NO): NO